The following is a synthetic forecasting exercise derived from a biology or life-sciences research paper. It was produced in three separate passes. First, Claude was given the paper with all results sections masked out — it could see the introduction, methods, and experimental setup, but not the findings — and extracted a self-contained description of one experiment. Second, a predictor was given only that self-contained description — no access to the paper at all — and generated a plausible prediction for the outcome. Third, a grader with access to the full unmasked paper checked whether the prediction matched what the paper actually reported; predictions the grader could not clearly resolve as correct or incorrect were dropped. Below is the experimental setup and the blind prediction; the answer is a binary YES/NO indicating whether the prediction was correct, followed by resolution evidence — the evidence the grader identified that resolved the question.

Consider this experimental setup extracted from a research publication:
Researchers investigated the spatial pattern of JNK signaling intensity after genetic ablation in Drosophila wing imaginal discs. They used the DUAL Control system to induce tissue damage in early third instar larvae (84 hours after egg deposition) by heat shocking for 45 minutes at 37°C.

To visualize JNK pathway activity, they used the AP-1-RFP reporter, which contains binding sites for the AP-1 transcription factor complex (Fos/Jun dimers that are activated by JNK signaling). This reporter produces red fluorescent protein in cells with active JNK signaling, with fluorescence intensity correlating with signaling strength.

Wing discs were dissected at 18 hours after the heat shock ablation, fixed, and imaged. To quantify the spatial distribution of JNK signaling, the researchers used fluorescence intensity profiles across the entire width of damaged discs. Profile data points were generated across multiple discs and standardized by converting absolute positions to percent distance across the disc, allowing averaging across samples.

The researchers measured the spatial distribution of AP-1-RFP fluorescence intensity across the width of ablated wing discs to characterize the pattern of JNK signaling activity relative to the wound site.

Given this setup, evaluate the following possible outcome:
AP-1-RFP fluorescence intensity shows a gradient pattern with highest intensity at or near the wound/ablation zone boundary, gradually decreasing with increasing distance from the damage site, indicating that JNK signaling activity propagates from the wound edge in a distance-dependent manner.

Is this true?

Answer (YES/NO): NO